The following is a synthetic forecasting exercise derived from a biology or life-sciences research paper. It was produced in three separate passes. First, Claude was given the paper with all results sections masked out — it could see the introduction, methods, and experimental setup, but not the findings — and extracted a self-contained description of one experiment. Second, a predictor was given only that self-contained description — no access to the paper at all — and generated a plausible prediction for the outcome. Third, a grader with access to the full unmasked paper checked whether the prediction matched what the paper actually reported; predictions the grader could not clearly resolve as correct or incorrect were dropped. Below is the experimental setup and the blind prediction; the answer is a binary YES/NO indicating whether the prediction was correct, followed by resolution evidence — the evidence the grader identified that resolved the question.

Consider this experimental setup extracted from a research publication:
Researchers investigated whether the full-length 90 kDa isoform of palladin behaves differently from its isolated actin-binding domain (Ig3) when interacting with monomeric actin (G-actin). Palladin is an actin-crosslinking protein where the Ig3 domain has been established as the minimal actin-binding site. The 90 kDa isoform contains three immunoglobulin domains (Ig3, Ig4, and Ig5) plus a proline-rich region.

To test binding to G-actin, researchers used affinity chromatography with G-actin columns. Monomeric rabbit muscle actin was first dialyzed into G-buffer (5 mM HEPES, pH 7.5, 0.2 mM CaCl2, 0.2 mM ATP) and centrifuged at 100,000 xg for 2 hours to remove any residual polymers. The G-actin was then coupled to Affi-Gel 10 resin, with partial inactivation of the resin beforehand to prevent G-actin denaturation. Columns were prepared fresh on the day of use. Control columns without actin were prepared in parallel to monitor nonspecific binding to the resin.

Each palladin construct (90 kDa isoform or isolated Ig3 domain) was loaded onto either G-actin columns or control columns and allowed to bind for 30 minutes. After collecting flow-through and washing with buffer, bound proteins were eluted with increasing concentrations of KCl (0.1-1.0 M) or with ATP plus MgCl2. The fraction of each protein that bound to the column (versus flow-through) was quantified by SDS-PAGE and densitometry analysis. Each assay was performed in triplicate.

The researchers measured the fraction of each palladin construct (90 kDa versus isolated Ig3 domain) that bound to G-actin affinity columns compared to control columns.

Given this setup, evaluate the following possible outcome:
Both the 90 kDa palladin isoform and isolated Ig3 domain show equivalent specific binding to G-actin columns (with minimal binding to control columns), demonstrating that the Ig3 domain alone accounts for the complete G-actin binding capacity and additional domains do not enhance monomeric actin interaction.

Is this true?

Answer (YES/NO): NO